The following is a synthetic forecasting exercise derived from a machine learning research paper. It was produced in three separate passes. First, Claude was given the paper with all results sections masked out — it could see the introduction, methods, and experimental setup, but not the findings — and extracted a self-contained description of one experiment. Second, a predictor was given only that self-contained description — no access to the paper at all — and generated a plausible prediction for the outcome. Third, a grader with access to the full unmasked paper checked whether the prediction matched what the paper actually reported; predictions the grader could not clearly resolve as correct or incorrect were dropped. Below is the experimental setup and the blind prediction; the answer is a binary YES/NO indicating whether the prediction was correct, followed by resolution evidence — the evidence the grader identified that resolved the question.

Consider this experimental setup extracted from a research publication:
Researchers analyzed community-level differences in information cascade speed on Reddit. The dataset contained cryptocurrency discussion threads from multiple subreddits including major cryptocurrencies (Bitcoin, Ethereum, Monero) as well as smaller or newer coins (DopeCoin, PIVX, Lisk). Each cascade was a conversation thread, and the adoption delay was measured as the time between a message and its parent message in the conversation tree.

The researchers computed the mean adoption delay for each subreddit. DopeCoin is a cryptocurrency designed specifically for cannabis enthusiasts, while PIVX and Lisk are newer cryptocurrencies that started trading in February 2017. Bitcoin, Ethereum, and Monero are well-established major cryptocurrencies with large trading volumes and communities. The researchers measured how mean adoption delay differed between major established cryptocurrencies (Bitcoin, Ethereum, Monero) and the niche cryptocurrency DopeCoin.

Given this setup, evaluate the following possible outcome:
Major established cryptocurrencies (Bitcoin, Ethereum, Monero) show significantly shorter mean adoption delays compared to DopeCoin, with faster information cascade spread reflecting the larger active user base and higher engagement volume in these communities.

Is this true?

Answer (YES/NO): YES